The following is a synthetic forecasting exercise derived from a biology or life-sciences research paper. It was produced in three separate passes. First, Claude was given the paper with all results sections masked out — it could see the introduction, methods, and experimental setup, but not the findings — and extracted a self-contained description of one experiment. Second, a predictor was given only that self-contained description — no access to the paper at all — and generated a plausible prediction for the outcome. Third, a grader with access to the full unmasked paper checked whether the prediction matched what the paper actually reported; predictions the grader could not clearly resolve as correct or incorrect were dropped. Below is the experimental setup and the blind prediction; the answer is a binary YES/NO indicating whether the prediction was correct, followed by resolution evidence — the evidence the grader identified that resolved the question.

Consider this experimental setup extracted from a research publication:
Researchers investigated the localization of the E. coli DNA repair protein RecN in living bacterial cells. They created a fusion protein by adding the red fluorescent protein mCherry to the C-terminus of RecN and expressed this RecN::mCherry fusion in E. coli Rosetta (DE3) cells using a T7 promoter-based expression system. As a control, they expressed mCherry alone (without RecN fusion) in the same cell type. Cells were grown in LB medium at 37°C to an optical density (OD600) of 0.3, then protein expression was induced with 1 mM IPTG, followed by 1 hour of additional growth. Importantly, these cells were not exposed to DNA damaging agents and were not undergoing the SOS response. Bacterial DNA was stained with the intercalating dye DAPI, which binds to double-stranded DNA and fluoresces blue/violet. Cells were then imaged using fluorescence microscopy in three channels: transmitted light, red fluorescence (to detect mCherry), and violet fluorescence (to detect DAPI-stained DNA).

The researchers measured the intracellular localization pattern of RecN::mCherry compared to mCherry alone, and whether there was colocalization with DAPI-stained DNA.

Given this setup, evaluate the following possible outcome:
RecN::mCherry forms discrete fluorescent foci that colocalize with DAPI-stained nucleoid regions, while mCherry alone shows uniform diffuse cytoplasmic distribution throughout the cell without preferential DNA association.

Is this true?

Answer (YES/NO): NO